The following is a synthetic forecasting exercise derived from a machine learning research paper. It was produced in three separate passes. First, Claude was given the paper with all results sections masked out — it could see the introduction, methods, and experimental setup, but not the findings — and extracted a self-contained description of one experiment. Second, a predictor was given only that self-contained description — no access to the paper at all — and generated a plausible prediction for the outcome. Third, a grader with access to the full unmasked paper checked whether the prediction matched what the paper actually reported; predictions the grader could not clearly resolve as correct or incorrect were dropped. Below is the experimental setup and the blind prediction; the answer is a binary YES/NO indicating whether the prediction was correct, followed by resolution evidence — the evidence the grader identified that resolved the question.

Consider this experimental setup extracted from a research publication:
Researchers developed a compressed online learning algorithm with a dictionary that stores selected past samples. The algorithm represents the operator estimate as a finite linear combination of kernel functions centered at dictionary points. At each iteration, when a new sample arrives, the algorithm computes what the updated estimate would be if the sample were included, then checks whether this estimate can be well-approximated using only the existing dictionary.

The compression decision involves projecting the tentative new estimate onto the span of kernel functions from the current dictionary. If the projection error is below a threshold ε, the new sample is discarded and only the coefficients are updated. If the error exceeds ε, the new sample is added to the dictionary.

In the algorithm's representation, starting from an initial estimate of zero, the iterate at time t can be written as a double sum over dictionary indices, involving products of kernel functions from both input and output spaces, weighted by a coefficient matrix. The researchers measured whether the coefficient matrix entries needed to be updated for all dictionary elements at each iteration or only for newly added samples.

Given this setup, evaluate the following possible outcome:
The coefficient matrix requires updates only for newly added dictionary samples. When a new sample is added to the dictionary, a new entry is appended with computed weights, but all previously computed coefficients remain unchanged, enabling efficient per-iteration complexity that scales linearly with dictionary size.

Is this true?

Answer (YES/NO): NO